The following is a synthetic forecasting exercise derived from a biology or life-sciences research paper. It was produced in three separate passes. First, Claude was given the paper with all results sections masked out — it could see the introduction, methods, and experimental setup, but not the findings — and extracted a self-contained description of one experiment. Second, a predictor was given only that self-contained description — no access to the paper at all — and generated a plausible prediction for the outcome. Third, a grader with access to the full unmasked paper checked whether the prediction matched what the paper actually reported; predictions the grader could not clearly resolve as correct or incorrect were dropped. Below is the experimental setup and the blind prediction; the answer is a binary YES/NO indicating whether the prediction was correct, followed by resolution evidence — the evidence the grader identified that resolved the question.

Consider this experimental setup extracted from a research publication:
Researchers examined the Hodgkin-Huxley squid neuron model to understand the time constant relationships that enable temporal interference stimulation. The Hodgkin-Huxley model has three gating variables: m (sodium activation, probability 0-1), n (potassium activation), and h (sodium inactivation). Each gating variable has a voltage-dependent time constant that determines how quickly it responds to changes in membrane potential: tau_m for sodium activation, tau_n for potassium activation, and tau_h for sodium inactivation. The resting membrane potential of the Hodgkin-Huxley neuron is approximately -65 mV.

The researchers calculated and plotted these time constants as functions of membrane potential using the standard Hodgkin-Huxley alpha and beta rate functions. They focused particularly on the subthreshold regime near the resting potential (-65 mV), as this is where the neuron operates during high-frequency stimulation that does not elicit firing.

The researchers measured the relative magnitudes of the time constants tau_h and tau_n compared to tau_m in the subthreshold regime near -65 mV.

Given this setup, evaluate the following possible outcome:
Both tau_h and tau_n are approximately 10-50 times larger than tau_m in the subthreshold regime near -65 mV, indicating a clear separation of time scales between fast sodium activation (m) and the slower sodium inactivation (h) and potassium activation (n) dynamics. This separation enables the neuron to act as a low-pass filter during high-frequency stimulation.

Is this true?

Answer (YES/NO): NO